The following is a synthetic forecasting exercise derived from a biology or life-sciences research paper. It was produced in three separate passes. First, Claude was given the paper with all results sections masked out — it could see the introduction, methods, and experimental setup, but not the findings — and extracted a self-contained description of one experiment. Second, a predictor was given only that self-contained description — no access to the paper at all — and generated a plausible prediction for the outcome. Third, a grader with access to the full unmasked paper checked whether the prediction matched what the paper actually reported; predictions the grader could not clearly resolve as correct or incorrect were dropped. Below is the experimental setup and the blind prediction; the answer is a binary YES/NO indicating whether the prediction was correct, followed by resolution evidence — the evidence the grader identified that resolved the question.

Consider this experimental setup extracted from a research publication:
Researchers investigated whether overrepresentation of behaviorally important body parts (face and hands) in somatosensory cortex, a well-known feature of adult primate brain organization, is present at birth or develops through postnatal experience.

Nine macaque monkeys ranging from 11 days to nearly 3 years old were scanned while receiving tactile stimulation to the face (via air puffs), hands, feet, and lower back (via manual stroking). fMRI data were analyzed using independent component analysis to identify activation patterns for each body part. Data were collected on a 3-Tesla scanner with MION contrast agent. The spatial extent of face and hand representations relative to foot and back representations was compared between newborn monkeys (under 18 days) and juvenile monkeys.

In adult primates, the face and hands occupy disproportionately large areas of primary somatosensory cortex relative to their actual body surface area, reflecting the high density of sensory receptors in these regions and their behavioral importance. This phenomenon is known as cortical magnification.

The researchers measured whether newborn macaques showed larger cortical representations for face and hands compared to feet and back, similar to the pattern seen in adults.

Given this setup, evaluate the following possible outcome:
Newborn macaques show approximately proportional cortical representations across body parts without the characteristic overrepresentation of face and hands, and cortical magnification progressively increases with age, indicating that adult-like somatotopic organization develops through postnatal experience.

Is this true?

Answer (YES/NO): NO